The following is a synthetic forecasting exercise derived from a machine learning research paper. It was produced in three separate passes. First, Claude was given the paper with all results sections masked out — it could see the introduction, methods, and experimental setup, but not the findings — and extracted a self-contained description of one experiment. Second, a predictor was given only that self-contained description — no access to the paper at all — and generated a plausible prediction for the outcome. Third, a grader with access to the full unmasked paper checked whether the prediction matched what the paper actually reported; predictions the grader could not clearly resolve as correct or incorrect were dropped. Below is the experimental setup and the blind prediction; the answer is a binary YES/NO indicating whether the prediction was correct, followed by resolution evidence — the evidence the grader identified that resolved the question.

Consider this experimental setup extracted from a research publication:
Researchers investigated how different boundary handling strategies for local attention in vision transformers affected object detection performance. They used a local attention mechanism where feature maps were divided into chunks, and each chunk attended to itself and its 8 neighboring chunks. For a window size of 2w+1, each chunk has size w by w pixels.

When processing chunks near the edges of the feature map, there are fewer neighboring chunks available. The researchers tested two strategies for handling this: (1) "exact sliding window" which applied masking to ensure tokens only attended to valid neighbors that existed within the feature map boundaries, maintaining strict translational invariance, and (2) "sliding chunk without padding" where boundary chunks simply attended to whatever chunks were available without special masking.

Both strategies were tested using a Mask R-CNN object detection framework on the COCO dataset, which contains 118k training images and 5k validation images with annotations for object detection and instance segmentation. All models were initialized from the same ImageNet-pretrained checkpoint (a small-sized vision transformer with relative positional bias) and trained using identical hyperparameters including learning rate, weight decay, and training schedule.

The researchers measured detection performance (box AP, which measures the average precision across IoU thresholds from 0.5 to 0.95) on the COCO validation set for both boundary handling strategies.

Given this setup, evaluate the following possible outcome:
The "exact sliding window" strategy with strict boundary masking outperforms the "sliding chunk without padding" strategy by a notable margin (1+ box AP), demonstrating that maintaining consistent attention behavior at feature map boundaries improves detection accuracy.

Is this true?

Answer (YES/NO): NO